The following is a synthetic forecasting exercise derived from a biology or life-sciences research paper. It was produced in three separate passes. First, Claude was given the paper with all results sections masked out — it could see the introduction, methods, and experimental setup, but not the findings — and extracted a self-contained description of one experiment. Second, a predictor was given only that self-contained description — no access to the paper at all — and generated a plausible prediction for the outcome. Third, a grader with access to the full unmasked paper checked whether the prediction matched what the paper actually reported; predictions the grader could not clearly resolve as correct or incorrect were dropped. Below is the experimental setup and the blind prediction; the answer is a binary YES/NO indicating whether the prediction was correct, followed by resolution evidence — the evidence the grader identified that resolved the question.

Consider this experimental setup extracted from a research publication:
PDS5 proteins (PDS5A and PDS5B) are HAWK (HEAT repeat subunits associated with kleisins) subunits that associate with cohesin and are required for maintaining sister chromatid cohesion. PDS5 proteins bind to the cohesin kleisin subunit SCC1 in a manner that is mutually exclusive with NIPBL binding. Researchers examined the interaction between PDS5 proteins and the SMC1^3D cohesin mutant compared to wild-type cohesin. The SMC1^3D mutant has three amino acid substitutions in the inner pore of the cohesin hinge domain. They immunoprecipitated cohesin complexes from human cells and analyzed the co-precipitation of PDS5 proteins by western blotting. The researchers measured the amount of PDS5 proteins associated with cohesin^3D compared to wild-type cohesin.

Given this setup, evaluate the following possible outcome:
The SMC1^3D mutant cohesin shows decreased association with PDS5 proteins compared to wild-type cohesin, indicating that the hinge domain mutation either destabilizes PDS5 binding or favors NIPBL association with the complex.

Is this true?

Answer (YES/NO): YES